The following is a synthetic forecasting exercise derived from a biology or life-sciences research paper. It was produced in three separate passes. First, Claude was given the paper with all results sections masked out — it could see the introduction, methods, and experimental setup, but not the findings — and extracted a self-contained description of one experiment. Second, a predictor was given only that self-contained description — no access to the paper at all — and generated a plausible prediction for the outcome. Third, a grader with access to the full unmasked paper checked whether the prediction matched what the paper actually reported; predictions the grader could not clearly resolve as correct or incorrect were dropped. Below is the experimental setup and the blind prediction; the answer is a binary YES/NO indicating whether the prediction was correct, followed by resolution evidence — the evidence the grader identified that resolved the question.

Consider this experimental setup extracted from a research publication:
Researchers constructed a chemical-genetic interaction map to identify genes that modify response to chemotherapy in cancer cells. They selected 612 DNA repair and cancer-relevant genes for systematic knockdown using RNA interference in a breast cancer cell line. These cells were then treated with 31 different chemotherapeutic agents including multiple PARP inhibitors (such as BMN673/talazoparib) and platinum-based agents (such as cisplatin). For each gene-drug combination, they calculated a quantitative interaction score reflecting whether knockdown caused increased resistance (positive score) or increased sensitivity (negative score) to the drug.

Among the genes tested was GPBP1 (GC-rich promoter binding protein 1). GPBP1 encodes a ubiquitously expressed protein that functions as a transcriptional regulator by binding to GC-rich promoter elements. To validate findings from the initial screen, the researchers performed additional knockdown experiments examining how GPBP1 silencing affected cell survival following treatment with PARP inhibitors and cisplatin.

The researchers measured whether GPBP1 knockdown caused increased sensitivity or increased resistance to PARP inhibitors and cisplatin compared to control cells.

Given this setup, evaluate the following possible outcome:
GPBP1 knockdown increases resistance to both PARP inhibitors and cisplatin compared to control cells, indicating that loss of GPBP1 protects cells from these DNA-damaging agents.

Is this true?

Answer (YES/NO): YES